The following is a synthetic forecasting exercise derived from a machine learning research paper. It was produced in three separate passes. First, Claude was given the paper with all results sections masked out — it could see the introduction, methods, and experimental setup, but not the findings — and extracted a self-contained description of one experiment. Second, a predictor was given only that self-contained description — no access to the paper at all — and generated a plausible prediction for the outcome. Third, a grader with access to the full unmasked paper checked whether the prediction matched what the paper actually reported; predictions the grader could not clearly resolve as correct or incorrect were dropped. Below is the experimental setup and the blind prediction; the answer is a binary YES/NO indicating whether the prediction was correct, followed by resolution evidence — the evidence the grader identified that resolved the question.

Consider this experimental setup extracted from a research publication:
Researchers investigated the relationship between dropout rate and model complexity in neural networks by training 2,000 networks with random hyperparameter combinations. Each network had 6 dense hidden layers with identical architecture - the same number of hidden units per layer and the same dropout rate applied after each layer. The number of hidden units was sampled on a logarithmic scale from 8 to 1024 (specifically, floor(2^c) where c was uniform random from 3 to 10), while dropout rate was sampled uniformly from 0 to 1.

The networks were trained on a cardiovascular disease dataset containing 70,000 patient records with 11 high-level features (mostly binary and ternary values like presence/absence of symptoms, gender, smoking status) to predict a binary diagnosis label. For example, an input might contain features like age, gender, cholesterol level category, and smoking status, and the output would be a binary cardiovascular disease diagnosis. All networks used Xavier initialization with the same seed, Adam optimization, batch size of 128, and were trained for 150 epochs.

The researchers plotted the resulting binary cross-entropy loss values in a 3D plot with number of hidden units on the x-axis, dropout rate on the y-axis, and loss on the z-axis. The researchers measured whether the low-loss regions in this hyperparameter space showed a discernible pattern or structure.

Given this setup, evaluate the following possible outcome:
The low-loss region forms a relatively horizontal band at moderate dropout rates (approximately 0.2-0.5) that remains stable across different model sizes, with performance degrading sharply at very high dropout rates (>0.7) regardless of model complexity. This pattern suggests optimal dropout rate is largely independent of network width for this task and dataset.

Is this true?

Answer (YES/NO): NO